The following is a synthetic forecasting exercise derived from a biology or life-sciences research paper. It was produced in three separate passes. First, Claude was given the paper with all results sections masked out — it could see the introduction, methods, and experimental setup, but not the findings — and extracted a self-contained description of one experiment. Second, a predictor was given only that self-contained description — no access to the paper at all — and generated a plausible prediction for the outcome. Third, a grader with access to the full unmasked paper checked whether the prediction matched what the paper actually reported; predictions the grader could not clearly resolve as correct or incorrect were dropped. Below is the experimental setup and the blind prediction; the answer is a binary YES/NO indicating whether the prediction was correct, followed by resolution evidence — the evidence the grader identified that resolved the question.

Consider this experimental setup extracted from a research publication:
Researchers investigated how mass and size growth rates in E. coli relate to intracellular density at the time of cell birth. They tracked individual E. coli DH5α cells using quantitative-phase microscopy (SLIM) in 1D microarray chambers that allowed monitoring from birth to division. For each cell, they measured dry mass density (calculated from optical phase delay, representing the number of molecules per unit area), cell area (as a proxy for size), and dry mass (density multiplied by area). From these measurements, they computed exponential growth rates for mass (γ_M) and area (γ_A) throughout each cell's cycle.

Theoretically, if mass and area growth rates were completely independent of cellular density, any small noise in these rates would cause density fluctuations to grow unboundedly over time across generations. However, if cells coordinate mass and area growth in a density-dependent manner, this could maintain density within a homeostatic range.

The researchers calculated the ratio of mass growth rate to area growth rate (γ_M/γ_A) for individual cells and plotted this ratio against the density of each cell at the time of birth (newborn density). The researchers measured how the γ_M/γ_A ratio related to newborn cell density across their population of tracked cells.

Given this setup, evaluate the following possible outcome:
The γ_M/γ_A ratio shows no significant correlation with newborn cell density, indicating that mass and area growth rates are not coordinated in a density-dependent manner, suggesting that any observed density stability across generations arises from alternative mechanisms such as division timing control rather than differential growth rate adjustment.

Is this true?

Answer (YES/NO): NO